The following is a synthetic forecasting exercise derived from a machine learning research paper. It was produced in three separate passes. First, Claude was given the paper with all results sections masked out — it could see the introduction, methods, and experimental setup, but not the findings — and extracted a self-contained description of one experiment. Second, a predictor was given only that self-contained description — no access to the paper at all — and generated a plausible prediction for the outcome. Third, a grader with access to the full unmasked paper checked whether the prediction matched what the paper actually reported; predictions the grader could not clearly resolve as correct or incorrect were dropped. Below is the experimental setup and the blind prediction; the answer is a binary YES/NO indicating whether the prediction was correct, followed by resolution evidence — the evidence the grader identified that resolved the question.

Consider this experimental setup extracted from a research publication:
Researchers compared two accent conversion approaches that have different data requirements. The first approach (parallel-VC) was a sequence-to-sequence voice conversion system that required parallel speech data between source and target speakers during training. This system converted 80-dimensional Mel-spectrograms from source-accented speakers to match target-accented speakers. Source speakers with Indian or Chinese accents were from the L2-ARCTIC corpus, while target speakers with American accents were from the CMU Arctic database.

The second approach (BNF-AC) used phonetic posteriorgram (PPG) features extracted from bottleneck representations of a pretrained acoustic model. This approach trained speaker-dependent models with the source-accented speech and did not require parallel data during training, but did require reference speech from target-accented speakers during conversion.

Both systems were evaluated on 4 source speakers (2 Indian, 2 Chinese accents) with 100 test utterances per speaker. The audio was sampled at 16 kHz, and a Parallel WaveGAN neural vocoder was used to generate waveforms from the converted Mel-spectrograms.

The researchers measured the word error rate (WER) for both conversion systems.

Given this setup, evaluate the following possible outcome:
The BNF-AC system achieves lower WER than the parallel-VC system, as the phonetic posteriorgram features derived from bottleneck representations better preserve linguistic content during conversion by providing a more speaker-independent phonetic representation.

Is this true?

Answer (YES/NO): NO